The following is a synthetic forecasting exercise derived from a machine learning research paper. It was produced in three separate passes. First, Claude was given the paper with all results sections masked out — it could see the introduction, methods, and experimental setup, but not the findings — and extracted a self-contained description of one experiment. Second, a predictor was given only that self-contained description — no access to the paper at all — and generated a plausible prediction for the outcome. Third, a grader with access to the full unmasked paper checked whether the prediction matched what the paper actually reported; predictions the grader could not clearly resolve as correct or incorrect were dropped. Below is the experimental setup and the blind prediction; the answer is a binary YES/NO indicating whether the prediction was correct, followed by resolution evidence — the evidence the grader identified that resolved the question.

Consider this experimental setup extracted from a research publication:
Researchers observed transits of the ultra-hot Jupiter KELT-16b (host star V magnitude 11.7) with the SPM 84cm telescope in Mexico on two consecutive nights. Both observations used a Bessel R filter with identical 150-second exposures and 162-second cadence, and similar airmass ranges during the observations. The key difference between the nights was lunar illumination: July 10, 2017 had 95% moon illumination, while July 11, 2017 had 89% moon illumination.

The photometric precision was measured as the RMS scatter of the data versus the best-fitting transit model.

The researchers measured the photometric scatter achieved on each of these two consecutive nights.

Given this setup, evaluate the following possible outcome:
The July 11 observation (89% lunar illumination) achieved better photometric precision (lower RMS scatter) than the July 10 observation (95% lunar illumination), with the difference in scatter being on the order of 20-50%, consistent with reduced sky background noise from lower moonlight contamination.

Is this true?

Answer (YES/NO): YES